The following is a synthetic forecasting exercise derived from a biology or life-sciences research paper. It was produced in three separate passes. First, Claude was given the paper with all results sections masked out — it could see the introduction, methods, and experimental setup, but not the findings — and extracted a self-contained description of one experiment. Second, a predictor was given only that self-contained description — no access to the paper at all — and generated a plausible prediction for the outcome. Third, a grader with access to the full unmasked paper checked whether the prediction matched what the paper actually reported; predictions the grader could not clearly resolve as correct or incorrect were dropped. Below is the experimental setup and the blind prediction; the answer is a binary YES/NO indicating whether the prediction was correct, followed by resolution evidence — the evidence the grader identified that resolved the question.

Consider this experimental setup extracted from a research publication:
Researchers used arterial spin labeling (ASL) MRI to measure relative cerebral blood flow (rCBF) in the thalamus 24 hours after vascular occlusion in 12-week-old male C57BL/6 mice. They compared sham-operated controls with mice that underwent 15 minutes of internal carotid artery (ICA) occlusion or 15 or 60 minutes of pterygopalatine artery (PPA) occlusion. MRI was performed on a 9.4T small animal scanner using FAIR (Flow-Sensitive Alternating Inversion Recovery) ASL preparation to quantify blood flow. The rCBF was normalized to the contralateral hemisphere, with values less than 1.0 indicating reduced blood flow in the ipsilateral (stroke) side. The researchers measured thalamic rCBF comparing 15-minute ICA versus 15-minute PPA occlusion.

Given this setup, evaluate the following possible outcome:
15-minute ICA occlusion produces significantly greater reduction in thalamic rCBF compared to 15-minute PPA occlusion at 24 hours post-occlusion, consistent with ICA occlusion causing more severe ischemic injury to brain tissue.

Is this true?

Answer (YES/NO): YES